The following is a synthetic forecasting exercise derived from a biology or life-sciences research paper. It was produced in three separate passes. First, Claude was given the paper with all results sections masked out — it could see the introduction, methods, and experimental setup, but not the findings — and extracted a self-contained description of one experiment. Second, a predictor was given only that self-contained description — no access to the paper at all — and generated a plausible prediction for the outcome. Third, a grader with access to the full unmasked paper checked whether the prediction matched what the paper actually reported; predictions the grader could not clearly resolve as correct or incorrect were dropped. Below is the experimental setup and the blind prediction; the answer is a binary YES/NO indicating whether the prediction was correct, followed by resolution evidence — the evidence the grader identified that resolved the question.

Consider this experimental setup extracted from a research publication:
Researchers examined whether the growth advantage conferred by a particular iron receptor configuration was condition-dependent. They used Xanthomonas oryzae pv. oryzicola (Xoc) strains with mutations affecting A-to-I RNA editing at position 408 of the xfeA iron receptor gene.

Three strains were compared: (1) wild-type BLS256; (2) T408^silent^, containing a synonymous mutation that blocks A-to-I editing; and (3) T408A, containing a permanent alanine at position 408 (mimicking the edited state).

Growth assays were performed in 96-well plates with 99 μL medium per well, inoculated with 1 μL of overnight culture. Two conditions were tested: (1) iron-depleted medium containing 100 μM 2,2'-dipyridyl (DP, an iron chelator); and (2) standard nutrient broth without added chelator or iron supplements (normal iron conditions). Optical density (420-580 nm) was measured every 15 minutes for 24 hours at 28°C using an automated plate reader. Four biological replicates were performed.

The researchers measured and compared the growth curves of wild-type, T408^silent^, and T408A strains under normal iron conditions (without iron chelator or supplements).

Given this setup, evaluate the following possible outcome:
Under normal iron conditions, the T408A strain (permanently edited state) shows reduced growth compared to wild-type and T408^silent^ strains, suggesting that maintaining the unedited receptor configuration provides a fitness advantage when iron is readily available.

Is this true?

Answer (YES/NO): NO